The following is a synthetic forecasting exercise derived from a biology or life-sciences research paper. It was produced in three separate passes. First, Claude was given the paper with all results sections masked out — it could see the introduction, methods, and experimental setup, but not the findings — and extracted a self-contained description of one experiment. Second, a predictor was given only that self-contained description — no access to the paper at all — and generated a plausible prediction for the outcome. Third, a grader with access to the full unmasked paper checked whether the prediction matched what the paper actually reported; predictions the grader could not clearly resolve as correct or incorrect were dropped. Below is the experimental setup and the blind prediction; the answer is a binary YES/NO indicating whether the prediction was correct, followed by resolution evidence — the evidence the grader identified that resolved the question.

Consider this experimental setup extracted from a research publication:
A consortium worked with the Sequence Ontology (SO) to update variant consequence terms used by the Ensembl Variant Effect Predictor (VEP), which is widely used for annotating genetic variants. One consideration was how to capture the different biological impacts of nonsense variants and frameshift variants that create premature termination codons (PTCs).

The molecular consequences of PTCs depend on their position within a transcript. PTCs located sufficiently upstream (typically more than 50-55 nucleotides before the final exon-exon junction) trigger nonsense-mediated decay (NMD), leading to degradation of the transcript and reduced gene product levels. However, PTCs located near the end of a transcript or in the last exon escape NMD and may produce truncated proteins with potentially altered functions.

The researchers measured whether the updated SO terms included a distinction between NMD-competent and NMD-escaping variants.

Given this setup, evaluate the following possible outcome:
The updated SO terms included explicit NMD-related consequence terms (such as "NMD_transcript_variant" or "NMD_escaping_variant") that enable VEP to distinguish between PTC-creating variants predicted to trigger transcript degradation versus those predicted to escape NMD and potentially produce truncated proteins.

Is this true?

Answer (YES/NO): YES